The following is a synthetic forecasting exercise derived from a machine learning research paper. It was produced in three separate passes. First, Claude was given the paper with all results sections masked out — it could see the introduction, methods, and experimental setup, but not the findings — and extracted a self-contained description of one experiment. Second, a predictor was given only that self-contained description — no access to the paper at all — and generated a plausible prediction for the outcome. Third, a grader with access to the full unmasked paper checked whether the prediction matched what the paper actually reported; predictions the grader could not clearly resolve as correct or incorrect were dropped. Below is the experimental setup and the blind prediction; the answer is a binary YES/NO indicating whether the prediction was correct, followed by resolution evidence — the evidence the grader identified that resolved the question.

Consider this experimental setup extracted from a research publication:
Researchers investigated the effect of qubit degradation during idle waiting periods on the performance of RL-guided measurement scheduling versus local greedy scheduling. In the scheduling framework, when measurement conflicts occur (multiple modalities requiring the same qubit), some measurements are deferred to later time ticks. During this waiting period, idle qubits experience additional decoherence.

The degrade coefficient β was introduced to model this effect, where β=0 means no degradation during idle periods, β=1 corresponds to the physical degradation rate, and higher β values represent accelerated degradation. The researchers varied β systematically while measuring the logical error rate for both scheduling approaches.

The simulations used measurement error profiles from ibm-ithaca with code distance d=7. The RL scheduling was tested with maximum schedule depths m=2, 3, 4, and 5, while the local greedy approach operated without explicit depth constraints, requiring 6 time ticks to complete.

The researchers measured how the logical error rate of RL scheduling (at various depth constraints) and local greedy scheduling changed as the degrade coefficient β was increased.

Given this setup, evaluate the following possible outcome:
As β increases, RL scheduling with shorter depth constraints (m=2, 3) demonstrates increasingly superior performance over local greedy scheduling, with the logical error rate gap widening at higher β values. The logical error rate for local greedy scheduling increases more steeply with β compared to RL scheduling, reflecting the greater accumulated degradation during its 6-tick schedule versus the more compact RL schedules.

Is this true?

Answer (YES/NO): NO